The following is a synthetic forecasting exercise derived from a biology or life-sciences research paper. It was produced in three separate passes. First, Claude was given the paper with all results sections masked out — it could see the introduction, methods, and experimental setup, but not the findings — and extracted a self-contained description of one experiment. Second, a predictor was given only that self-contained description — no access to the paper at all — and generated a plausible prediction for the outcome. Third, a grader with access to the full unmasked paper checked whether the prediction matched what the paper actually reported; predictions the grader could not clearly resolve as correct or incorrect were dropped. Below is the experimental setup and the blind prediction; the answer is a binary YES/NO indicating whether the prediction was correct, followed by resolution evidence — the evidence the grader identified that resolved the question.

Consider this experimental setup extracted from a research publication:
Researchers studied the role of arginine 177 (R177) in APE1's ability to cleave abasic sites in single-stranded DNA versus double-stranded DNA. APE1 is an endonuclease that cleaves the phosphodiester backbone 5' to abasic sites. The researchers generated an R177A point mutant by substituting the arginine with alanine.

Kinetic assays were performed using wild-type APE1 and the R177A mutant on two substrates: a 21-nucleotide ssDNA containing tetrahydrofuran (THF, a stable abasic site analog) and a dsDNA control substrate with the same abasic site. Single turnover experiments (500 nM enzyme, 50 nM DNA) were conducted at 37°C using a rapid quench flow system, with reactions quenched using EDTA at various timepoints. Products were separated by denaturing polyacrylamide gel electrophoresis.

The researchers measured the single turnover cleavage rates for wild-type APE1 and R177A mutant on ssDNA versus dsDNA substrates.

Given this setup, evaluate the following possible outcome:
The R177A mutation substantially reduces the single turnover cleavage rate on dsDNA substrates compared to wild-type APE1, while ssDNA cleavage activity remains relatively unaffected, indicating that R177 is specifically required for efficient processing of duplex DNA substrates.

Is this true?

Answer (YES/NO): NO